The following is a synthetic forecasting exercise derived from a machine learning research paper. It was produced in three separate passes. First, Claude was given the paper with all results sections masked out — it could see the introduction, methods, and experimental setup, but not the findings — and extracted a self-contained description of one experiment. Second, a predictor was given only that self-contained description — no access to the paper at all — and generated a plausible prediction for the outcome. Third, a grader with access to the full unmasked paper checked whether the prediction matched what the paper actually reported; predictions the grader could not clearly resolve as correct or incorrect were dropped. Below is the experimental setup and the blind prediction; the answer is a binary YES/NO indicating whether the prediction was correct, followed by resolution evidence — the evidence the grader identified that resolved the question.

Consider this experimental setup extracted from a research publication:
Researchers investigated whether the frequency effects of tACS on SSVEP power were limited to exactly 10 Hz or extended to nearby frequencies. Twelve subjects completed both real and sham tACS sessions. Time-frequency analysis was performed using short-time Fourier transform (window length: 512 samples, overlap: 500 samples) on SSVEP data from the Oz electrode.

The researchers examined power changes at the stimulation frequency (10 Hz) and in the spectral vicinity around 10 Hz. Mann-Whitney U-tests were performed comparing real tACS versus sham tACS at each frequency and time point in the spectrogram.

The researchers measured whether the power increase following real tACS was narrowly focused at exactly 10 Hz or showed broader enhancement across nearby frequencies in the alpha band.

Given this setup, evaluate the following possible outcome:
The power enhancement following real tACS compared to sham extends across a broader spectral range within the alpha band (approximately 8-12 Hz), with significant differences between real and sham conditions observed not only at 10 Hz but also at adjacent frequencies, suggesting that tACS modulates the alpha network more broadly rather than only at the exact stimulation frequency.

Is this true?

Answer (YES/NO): YES